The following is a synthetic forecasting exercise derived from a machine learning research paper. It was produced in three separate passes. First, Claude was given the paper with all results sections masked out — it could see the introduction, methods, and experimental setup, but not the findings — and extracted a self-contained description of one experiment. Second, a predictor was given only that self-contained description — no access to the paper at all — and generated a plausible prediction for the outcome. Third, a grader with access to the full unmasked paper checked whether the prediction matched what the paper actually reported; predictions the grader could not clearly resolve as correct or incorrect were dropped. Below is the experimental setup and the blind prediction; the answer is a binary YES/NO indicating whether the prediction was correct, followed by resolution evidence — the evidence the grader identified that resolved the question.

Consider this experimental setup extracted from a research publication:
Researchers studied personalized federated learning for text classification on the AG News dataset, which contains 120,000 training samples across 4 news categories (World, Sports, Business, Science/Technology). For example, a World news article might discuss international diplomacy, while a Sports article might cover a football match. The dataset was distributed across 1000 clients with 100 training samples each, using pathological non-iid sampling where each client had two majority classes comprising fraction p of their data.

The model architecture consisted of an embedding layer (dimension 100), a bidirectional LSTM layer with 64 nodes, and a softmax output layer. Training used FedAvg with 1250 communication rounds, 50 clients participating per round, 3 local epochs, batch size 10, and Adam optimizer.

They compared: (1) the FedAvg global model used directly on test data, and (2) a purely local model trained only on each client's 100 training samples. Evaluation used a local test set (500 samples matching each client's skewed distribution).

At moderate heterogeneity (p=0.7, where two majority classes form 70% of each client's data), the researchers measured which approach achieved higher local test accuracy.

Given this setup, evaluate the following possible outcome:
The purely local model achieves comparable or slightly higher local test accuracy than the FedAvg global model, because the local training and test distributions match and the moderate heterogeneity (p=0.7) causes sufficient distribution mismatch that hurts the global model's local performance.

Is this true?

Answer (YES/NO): NO